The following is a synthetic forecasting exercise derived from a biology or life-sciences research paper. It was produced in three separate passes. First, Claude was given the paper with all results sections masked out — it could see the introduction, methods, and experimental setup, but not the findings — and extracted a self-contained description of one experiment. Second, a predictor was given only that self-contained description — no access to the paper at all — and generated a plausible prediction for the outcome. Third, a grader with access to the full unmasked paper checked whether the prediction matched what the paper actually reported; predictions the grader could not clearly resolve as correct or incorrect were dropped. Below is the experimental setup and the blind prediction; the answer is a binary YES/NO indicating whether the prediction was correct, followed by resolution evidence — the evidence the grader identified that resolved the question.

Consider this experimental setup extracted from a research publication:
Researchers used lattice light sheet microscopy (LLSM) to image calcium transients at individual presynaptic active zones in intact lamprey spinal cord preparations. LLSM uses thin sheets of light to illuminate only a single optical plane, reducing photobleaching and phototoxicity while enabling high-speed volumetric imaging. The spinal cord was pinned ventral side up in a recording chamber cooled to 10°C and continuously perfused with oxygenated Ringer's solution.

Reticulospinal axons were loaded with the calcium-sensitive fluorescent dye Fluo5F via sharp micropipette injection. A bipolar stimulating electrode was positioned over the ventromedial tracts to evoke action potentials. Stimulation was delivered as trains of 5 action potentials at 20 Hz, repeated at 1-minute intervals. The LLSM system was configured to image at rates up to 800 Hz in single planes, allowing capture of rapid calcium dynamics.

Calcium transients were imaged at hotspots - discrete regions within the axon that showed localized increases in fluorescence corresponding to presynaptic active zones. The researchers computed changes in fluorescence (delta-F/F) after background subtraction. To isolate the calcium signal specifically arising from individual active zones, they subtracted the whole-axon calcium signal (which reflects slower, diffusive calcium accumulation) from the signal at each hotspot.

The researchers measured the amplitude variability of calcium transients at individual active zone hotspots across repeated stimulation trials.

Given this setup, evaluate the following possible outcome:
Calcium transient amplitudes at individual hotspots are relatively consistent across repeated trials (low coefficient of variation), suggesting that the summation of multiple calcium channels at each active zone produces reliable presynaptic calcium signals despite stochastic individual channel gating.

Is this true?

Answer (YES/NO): NO